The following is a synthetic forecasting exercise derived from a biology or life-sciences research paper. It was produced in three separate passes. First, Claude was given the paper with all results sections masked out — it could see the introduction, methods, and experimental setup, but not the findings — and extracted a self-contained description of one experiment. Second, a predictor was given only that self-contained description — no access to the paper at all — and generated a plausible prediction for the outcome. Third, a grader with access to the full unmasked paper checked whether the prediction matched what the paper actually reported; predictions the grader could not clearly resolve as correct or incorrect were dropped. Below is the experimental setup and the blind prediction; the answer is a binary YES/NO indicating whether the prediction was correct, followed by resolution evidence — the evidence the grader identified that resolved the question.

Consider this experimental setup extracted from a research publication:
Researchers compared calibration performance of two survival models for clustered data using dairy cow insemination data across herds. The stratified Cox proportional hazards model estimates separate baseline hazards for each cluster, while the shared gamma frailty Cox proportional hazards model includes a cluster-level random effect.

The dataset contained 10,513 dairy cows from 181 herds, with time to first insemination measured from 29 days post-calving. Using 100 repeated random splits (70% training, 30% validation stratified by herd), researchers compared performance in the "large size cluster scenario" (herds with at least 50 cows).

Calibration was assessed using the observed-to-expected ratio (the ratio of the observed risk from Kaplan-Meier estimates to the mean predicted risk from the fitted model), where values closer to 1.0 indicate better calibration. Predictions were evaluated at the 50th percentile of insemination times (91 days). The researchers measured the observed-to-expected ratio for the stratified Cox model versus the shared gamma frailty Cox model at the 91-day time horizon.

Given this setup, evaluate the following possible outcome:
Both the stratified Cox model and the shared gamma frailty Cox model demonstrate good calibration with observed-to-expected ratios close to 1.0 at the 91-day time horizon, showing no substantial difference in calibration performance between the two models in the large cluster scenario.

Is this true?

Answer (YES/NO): NO